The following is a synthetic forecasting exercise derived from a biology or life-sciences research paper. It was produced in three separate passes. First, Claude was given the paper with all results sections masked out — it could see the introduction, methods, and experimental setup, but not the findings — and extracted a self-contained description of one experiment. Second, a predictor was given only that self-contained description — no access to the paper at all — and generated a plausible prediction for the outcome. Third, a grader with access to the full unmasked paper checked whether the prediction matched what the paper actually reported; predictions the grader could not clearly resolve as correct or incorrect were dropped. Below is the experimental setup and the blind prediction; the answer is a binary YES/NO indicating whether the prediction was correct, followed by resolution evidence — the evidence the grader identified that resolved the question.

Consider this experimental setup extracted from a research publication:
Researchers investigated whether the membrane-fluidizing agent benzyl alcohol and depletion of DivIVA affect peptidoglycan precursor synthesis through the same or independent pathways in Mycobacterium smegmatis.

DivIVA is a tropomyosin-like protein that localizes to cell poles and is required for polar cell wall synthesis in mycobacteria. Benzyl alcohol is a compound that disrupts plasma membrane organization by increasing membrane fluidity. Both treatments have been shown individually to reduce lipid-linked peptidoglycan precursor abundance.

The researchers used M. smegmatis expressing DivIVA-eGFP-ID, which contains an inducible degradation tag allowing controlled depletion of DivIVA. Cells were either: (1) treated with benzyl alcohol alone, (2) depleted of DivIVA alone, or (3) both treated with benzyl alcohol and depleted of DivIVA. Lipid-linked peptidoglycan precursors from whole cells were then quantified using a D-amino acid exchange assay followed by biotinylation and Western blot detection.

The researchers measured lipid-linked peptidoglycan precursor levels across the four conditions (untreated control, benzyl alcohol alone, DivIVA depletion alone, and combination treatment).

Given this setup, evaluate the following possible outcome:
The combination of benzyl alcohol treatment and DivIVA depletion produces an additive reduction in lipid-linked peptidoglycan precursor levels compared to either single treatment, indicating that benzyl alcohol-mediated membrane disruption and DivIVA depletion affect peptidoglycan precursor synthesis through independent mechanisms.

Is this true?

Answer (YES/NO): NO